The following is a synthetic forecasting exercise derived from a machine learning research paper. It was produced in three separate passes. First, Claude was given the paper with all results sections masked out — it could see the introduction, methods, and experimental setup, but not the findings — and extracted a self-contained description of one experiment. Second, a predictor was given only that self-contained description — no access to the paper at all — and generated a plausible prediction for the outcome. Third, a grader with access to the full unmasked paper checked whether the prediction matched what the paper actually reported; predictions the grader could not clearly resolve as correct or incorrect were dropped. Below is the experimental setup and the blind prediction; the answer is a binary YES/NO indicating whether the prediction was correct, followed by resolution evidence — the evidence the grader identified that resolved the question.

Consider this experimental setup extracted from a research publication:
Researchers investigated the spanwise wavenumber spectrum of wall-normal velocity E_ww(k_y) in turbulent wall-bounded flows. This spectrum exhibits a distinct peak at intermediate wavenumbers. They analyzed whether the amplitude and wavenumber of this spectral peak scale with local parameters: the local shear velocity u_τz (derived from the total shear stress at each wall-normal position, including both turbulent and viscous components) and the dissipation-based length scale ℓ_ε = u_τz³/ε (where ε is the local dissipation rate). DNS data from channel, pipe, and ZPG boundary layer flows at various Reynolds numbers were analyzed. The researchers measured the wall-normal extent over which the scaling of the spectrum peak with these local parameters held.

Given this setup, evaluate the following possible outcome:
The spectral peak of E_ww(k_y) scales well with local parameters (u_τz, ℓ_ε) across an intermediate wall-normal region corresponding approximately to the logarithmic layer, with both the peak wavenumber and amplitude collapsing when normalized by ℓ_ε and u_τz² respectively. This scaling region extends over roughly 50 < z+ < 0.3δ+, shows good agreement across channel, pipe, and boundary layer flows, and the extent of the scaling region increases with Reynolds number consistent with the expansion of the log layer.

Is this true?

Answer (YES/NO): NO